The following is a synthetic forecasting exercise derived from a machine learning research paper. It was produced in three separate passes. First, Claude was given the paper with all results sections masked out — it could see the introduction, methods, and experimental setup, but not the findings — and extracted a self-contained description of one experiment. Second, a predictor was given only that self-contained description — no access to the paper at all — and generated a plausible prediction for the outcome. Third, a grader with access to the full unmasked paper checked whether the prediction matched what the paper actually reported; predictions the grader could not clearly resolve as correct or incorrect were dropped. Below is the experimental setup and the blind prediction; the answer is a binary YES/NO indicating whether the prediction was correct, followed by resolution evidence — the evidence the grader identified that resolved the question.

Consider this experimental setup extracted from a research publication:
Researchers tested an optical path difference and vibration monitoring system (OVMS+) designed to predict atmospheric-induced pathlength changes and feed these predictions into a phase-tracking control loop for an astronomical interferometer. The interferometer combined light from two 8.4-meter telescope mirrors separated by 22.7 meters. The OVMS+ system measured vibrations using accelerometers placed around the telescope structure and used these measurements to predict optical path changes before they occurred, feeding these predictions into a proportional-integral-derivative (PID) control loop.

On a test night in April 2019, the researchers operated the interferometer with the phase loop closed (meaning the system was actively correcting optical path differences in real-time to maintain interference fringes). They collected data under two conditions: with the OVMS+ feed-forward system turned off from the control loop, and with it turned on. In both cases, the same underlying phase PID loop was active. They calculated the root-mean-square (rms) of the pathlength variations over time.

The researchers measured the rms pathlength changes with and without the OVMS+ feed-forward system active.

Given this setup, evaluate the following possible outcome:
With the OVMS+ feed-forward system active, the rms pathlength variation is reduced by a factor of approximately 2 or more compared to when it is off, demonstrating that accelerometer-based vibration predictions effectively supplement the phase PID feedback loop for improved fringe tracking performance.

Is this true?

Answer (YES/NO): NO